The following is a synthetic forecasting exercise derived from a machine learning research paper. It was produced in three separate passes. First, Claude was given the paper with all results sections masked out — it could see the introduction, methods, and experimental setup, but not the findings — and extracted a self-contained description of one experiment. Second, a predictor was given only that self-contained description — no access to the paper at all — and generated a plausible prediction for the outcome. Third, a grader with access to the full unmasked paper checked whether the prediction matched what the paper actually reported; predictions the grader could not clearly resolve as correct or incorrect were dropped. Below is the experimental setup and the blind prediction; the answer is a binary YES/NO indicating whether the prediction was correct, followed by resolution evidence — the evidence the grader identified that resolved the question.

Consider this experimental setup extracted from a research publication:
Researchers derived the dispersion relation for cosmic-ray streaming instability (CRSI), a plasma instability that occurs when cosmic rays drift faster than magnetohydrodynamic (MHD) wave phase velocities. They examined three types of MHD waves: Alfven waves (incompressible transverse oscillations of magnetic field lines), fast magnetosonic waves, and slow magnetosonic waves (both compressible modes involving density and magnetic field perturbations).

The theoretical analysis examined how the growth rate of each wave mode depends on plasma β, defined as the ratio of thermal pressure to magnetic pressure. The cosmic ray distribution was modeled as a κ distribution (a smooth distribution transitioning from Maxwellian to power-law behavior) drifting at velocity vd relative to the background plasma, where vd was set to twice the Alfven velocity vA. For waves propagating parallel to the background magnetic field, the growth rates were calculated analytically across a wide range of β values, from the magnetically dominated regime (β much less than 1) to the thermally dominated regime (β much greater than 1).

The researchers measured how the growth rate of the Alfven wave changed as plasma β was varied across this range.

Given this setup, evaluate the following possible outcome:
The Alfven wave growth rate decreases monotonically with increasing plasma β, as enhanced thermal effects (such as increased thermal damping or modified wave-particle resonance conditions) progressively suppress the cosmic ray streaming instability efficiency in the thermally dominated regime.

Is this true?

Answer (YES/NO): NO